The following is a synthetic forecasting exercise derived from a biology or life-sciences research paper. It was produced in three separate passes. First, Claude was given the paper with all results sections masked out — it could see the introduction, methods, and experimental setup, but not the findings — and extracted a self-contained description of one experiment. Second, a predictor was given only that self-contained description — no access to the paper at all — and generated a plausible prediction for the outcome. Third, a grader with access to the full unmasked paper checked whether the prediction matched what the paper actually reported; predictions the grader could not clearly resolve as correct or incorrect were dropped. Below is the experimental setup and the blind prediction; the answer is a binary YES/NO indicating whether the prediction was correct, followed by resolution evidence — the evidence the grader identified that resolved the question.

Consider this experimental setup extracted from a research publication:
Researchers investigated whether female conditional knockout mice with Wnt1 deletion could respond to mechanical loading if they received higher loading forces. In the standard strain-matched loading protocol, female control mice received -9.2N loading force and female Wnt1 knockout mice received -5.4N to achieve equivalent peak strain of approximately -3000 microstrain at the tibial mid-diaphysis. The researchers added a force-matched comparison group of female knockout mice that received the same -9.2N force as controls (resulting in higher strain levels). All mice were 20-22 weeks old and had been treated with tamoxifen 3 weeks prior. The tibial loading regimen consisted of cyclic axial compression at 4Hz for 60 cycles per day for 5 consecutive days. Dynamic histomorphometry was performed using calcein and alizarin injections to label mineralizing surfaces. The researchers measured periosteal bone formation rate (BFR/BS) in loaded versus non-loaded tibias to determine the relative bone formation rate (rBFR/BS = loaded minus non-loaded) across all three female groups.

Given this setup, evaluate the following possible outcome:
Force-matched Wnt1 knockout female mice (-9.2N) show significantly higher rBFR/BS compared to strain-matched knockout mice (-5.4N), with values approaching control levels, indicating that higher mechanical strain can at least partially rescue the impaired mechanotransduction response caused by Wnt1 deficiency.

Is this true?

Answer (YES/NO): NO